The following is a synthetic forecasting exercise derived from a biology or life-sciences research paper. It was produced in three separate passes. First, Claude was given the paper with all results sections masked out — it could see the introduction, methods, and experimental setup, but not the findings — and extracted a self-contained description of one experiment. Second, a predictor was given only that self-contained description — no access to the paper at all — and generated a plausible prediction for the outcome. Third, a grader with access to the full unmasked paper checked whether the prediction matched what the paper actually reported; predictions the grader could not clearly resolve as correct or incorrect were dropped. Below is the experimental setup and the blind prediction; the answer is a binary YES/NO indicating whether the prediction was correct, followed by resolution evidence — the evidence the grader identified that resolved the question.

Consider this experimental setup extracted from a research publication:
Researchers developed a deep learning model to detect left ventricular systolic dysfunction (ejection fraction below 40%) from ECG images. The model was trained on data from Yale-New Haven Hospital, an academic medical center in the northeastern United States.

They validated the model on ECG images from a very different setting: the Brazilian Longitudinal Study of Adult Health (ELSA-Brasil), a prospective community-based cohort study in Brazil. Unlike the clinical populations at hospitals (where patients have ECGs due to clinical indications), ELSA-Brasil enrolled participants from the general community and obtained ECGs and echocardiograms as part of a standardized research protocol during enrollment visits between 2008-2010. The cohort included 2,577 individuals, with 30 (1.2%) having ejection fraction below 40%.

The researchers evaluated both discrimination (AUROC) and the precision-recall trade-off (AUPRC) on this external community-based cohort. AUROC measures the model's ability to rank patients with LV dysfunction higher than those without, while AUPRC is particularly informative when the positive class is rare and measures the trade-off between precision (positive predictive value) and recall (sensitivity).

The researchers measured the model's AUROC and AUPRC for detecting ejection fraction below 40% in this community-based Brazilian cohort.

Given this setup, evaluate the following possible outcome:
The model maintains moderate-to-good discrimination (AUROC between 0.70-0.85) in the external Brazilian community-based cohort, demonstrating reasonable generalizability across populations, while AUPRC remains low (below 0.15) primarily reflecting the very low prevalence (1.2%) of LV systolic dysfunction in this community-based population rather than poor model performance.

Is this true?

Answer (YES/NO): NO